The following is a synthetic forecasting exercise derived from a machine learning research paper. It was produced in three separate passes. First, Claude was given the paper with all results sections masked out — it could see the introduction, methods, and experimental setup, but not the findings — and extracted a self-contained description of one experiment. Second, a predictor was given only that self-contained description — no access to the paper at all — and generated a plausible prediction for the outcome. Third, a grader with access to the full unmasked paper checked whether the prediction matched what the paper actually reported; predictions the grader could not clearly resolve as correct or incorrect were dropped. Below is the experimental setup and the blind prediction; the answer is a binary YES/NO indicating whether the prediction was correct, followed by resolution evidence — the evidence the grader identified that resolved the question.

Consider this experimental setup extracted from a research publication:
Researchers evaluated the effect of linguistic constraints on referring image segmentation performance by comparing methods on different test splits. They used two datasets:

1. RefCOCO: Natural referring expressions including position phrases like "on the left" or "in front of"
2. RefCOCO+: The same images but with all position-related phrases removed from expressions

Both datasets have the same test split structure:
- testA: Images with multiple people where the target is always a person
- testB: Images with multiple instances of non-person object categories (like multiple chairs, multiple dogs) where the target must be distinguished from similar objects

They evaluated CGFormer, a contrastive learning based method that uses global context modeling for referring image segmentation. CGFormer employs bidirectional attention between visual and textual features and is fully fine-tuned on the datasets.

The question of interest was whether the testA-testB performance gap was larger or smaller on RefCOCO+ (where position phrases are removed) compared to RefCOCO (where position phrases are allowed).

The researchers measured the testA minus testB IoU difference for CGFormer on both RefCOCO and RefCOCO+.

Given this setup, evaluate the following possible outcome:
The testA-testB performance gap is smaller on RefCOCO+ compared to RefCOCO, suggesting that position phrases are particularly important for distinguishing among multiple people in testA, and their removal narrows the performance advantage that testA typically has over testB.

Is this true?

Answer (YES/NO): NO